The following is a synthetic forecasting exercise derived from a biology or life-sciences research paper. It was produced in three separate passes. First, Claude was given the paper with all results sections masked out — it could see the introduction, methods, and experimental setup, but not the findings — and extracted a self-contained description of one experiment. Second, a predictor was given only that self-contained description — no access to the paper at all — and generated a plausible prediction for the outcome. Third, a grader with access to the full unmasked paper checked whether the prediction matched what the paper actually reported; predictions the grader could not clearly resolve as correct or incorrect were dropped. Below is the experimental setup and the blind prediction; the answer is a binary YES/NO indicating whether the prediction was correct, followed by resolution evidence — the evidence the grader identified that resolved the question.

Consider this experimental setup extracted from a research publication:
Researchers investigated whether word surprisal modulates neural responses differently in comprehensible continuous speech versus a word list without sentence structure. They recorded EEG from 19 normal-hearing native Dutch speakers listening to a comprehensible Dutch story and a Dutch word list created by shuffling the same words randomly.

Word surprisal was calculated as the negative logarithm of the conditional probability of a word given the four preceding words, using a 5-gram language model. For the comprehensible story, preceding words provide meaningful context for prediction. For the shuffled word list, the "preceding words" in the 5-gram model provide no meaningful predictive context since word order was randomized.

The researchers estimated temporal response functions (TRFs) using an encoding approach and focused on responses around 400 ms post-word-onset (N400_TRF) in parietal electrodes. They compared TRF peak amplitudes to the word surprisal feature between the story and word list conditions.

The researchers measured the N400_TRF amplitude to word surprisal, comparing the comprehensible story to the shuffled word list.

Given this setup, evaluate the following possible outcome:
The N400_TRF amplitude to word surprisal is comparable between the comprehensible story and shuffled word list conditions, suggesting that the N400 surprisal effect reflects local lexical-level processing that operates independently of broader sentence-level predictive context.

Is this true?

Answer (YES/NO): NO